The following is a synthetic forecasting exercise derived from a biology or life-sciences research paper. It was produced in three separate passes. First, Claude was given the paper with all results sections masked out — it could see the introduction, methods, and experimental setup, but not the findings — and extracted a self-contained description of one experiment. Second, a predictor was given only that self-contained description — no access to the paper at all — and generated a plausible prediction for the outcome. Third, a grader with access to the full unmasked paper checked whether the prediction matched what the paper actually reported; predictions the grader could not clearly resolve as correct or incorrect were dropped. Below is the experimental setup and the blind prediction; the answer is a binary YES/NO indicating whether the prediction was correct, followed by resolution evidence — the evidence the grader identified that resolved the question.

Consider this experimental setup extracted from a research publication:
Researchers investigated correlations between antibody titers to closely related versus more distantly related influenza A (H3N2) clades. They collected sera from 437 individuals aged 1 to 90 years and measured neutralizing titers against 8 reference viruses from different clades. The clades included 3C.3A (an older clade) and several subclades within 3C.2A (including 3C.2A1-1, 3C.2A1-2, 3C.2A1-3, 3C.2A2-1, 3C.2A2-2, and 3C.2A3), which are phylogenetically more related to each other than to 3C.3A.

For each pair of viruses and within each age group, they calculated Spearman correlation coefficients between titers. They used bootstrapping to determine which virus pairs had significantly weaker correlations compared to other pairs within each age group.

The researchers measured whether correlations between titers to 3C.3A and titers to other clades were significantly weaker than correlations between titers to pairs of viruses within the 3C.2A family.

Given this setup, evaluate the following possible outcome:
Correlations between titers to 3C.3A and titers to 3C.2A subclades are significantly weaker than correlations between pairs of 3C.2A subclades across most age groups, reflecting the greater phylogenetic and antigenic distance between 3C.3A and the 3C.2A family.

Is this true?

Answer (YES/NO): YES